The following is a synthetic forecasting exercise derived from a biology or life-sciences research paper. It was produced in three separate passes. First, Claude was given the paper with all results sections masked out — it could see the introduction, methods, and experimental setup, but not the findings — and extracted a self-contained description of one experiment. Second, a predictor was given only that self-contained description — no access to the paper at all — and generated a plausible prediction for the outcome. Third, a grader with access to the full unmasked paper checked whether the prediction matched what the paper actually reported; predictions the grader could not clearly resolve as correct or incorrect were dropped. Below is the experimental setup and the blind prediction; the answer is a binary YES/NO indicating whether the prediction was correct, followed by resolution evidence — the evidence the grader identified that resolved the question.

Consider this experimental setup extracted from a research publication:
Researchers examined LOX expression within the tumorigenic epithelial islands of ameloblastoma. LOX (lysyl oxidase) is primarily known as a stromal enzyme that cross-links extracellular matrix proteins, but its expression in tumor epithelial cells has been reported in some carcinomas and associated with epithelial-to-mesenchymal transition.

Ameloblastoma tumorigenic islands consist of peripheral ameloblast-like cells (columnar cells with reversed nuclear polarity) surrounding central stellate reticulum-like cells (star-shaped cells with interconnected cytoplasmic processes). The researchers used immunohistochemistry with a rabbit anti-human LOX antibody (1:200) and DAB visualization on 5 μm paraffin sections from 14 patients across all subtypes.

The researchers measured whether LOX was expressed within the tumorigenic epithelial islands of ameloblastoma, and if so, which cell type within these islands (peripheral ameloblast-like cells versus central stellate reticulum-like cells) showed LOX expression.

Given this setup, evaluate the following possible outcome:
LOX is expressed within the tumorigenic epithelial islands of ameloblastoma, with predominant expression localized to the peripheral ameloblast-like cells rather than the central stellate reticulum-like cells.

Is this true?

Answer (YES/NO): NO